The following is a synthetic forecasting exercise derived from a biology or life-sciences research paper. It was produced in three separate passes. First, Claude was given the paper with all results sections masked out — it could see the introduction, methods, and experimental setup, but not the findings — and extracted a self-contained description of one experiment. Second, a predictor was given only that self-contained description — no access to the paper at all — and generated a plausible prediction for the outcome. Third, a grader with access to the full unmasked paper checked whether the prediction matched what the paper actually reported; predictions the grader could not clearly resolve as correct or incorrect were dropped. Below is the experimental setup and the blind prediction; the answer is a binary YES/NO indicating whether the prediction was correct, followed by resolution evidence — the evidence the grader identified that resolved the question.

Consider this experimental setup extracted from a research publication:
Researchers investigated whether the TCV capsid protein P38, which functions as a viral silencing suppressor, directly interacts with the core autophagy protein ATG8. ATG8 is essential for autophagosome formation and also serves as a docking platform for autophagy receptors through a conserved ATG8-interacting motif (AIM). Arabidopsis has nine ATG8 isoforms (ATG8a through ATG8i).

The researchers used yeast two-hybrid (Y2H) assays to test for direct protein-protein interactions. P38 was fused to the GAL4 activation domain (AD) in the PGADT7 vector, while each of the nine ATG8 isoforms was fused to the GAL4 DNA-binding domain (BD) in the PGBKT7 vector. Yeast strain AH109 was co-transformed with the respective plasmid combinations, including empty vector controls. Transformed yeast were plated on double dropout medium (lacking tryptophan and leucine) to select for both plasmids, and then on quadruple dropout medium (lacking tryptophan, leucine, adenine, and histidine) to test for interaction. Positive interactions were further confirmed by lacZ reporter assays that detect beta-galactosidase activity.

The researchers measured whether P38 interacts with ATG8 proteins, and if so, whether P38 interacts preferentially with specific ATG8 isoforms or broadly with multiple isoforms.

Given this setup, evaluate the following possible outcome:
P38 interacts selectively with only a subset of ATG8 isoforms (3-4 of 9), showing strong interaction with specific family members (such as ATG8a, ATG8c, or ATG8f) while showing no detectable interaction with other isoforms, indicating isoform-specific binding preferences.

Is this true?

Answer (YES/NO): NO